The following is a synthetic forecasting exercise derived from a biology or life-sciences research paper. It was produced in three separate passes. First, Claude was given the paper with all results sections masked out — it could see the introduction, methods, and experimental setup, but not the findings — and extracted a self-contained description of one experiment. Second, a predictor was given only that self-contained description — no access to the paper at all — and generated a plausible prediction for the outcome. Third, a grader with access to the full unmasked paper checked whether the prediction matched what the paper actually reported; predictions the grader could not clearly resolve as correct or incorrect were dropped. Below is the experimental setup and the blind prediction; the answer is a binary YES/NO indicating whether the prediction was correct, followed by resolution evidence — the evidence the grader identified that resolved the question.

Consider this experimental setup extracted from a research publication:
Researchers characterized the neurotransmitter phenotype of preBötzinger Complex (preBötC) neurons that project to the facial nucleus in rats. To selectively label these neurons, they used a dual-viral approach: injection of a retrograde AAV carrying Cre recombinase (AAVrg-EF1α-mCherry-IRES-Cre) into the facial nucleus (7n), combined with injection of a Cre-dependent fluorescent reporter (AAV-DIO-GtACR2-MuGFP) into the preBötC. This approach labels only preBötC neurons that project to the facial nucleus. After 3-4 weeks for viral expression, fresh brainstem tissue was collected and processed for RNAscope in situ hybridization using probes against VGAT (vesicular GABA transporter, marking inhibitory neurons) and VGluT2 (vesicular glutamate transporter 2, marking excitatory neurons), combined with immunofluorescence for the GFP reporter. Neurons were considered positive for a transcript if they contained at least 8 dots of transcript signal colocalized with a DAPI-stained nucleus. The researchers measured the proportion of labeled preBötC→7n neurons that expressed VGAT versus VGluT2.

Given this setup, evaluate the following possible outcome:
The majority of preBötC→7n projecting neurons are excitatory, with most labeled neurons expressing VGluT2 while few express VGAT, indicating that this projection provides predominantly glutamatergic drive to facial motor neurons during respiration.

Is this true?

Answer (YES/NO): NO